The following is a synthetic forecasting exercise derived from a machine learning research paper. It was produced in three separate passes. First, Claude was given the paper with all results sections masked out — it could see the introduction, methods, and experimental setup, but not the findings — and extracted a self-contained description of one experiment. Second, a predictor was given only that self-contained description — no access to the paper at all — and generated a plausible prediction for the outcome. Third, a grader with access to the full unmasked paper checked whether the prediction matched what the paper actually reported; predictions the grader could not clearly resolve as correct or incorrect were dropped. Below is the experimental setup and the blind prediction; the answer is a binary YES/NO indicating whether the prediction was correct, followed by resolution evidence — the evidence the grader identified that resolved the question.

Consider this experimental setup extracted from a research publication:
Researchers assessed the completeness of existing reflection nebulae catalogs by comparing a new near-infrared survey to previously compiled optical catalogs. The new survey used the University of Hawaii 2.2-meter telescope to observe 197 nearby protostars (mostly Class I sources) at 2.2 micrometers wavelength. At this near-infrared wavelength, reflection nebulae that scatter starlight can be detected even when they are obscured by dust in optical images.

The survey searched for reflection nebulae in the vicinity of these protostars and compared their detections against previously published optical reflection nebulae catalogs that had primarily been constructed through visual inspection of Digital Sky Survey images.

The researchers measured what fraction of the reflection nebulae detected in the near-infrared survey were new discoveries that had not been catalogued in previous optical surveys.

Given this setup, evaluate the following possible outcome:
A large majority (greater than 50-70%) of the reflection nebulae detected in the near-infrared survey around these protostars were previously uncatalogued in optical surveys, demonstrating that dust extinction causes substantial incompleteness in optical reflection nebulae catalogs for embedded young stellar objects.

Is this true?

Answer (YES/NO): NO